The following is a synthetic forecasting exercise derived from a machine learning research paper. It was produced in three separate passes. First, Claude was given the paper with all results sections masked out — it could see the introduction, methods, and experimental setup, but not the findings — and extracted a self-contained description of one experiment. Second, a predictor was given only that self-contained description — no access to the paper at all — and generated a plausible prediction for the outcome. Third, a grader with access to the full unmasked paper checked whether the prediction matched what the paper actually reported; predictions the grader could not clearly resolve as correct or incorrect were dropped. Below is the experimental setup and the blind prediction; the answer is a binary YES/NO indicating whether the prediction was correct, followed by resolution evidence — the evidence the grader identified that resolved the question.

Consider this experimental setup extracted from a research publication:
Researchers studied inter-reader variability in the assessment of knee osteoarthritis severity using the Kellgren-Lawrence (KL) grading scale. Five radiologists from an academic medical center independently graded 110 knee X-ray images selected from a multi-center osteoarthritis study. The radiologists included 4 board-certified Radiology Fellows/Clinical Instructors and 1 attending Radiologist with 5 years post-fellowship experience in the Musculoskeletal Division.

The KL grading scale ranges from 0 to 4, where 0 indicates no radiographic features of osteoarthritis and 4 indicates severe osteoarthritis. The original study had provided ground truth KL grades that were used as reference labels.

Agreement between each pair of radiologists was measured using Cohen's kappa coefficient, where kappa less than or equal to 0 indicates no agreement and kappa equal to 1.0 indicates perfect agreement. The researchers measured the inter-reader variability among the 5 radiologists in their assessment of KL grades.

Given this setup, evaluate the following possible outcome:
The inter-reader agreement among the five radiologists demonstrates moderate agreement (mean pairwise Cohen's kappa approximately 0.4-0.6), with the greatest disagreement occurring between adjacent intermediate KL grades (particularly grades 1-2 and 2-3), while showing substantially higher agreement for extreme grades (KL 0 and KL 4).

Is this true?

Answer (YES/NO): NO